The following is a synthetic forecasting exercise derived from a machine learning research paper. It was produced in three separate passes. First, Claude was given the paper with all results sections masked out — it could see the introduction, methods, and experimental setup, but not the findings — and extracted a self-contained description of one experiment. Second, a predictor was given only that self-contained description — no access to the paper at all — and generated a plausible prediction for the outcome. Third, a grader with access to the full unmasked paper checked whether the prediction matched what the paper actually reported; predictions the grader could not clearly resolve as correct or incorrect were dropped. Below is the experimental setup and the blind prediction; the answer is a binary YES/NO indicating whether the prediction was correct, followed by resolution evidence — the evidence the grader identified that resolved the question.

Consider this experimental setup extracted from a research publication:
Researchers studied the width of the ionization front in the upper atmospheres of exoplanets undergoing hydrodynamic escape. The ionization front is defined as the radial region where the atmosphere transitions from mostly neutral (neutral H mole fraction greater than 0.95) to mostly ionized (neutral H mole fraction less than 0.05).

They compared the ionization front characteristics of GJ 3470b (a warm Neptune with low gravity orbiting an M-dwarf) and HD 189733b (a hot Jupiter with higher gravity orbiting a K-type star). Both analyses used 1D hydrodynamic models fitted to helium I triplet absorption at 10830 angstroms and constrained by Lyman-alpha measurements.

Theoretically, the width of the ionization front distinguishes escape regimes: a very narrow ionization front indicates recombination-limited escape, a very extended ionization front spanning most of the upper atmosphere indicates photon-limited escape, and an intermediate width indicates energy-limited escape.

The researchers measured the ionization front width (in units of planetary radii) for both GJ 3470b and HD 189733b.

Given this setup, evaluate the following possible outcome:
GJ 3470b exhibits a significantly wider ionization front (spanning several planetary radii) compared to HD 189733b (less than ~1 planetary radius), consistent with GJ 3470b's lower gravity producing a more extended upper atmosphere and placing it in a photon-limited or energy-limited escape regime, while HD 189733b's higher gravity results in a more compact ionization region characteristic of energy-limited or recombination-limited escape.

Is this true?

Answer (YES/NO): YES